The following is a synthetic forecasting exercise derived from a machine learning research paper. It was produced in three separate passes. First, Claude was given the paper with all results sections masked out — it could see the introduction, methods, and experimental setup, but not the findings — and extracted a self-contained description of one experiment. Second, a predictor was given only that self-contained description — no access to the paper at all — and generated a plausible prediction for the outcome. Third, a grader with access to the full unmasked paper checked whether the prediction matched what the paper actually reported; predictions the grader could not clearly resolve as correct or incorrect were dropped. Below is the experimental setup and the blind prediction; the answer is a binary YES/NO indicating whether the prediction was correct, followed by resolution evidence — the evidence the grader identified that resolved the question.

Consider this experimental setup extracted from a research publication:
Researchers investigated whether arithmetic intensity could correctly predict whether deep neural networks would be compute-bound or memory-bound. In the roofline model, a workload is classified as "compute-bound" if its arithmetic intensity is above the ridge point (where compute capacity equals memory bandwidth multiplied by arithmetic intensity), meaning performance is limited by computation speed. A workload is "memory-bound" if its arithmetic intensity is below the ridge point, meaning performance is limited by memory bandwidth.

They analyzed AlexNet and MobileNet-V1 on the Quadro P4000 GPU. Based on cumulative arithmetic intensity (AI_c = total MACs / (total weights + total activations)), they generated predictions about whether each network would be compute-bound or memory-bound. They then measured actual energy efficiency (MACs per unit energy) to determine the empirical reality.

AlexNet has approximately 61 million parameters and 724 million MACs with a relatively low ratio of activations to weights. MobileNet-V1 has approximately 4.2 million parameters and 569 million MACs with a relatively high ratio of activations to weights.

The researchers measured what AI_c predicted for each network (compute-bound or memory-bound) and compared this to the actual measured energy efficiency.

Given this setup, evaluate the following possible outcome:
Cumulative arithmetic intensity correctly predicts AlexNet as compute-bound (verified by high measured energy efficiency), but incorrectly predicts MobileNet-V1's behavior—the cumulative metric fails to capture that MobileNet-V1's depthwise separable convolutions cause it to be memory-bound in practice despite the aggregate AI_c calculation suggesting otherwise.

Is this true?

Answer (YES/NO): NO